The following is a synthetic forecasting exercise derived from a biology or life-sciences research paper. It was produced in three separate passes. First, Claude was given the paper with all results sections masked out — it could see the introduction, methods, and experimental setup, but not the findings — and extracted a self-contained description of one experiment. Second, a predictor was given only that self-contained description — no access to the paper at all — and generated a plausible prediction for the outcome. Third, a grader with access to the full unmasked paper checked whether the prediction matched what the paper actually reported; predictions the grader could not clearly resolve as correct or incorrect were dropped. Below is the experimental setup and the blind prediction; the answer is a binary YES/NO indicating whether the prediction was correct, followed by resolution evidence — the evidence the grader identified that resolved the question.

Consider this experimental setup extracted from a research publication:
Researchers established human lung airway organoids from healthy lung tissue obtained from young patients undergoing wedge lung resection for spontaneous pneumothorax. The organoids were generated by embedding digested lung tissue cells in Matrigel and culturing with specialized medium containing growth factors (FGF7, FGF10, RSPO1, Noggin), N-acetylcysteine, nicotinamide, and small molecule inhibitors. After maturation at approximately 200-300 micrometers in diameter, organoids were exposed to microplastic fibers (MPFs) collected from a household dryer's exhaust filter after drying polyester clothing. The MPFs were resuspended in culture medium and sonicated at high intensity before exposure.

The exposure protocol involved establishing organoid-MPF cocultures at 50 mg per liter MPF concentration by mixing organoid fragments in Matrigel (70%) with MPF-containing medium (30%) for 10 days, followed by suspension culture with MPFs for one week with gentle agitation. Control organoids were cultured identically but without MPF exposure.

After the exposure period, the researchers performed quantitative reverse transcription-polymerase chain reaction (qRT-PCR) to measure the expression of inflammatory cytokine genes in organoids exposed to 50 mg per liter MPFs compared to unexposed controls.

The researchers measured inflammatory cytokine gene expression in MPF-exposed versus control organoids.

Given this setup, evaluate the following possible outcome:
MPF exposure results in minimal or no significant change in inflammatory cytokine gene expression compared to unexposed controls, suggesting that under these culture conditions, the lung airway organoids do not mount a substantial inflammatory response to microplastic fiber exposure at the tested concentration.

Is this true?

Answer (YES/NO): YES